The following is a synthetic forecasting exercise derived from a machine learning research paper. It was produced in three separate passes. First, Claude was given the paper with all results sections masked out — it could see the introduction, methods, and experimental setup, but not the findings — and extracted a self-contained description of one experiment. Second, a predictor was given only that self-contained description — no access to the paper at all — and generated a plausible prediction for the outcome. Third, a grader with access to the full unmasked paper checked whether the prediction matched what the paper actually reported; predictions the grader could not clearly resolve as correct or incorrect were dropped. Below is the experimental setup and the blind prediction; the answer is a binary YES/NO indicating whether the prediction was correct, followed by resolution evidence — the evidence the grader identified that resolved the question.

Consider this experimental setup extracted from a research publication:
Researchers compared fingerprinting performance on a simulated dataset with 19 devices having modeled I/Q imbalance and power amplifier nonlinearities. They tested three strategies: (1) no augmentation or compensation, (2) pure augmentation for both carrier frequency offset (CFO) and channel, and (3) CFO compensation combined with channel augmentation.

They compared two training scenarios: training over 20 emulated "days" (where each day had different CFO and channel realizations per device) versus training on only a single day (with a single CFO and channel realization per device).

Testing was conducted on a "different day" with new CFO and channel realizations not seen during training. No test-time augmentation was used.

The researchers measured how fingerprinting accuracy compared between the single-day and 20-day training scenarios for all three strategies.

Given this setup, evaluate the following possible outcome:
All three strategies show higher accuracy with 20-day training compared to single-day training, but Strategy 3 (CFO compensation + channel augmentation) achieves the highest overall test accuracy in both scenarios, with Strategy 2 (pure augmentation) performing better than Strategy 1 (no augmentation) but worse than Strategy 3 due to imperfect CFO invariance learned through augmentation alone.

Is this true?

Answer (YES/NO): YES